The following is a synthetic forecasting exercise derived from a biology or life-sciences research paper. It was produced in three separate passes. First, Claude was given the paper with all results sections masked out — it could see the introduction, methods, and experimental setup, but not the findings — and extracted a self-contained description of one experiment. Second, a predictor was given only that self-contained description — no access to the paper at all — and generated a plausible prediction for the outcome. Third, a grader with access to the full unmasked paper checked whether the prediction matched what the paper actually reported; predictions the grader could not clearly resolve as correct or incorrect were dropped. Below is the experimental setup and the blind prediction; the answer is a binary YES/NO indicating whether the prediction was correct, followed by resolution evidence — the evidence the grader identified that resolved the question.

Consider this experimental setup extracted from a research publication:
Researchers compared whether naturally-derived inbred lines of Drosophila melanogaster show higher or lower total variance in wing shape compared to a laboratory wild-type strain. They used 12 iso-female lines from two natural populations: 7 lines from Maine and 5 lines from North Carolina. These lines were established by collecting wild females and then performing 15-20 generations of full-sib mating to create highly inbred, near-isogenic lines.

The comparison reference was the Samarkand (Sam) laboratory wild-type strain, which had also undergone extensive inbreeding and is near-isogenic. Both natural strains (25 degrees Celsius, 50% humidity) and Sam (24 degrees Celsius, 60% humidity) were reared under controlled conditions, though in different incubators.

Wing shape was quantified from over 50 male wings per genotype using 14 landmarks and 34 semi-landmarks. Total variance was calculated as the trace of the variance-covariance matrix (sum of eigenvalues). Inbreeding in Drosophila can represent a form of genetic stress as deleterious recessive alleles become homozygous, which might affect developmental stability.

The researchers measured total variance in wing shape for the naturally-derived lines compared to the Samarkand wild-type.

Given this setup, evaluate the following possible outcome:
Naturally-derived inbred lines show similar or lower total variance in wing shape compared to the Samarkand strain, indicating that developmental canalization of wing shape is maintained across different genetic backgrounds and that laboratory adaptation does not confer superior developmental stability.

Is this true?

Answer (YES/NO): NO